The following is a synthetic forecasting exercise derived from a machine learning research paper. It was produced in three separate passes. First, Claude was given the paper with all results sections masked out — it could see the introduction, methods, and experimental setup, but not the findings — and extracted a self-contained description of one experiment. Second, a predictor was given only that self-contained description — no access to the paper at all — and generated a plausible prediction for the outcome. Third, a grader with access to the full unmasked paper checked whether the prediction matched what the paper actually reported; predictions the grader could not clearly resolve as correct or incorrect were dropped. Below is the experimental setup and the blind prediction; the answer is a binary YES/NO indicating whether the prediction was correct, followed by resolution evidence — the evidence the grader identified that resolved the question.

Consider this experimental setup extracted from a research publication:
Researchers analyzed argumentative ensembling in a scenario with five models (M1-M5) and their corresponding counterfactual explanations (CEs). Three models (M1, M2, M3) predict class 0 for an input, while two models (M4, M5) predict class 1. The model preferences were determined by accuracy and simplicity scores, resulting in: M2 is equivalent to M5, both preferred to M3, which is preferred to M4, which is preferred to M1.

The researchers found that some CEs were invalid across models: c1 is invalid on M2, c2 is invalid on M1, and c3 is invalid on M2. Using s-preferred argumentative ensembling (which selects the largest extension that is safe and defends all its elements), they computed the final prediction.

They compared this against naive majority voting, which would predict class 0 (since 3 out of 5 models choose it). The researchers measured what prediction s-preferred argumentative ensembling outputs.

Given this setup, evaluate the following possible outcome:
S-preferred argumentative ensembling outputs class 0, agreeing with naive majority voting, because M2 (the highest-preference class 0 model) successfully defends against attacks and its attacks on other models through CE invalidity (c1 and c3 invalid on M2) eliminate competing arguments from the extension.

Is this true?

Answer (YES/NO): NO